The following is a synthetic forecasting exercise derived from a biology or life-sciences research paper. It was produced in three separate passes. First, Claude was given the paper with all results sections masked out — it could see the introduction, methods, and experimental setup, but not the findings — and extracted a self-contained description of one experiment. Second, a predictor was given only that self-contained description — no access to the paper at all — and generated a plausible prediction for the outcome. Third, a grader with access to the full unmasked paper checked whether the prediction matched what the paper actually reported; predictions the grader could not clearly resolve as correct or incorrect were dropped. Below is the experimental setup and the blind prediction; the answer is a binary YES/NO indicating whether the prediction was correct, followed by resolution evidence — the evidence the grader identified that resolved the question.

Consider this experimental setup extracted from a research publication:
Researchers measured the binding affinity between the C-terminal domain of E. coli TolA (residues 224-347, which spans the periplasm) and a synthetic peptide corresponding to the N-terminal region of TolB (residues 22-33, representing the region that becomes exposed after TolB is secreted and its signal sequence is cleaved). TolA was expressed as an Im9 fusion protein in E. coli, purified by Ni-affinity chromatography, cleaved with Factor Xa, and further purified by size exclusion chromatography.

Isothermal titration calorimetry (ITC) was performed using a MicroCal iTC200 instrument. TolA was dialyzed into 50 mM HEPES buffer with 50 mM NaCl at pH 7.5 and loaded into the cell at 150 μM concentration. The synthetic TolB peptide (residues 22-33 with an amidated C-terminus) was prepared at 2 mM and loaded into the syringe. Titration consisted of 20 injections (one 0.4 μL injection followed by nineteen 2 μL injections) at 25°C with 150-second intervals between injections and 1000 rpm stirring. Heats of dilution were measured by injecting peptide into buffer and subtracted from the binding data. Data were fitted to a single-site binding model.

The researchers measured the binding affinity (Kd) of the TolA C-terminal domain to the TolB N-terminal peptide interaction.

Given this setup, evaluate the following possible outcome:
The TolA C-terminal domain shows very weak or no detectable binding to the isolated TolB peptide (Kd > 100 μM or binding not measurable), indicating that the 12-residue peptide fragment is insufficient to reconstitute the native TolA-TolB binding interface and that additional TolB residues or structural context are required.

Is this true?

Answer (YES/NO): NO